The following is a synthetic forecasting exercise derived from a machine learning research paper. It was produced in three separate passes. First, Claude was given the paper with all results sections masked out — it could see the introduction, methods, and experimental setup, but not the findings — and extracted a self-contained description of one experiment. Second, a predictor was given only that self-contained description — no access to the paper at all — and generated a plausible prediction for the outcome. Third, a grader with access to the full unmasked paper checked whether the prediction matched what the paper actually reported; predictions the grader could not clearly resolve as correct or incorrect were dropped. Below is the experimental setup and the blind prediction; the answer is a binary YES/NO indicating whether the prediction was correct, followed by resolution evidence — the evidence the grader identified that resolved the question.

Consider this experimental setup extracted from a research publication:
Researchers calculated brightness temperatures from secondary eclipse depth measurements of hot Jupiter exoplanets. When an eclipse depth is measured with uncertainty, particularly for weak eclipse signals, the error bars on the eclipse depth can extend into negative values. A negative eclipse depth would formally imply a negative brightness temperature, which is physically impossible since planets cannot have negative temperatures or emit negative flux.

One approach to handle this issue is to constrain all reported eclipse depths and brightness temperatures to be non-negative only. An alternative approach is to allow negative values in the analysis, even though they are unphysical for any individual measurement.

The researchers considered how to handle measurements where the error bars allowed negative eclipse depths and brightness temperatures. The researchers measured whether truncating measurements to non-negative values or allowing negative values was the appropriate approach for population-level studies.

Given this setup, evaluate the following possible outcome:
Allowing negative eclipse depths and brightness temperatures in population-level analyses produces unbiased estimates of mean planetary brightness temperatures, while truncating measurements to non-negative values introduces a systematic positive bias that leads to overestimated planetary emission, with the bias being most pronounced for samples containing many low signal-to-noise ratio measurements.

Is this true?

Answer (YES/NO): YES